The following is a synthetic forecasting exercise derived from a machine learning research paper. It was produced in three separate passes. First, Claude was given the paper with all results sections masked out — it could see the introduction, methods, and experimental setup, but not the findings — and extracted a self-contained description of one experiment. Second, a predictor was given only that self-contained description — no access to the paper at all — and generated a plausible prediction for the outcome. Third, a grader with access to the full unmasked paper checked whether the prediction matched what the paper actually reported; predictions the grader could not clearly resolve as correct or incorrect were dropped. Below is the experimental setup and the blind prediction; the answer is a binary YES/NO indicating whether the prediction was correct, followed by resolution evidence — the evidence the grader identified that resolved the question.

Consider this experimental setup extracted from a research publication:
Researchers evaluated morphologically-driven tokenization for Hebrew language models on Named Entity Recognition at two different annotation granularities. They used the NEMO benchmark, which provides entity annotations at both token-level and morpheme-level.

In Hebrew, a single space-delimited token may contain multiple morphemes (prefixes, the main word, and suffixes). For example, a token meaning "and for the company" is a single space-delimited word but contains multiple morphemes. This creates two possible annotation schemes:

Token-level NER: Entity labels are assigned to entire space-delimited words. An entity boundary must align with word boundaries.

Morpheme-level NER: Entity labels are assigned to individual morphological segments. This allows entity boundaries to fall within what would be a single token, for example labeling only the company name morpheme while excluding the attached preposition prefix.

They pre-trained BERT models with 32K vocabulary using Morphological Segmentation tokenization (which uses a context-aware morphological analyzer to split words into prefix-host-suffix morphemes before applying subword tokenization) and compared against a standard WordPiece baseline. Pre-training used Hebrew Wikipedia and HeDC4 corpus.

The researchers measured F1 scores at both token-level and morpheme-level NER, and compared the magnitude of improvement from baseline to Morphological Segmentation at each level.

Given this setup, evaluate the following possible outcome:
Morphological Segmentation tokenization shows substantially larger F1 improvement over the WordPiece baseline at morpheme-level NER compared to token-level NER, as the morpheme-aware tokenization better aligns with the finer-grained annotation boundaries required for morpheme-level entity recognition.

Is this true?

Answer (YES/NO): NO